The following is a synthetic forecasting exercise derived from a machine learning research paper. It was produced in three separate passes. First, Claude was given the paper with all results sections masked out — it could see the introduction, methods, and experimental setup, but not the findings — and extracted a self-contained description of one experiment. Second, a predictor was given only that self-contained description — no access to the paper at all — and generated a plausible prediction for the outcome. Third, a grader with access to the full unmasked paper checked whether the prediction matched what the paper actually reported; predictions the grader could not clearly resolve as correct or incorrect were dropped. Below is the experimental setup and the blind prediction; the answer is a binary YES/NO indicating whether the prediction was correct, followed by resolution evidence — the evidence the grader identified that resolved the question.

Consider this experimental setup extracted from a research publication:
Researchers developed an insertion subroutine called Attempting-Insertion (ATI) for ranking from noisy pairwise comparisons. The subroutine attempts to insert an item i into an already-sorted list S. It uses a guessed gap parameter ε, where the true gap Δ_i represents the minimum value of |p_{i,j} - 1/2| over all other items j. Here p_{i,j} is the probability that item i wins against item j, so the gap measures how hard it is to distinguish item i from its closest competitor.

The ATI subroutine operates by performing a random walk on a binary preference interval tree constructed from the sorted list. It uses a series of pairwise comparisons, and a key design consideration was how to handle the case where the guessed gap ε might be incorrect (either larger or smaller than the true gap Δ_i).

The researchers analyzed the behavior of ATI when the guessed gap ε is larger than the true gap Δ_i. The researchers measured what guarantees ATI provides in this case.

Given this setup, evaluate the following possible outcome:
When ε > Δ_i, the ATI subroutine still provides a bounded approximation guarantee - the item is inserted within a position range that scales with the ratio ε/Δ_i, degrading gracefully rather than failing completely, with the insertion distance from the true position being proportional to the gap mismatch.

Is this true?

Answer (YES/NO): NO